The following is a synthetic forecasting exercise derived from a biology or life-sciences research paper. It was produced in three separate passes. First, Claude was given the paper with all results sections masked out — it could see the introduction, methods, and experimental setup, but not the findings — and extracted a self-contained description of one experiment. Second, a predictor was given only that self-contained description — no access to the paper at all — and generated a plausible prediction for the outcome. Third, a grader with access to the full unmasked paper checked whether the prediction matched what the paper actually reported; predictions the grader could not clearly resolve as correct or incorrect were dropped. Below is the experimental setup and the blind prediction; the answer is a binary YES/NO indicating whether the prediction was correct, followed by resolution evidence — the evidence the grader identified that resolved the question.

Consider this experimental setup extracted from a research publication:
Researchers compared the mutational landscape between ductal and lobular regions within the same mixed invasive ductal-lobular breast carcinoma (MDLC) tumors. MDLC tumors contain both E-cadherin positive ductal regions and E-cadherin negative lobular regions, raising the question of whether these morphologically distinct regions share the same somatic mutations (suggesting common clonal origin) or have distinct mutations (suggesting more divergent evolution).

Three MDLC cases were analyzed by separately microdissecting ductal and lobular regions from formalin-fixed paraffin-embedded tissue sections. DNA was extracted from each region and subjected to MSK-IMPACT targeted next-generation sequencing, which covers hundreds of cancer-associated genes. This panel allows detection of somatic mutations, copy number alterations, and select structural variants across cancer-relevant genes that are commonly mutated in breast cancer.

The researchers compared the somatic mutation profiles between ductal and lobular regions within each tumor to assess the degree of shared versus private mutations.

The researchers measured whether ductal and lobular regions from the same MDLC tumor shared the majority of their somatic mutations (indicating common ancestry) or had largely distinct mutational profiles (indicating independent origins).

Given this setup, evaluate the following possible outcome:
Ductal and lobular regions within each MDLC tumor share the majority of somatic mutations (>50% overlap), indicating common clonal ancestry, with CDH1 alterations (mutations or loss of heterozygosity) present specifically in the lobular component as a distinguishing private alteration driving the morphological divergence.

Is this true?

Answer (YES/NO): NO